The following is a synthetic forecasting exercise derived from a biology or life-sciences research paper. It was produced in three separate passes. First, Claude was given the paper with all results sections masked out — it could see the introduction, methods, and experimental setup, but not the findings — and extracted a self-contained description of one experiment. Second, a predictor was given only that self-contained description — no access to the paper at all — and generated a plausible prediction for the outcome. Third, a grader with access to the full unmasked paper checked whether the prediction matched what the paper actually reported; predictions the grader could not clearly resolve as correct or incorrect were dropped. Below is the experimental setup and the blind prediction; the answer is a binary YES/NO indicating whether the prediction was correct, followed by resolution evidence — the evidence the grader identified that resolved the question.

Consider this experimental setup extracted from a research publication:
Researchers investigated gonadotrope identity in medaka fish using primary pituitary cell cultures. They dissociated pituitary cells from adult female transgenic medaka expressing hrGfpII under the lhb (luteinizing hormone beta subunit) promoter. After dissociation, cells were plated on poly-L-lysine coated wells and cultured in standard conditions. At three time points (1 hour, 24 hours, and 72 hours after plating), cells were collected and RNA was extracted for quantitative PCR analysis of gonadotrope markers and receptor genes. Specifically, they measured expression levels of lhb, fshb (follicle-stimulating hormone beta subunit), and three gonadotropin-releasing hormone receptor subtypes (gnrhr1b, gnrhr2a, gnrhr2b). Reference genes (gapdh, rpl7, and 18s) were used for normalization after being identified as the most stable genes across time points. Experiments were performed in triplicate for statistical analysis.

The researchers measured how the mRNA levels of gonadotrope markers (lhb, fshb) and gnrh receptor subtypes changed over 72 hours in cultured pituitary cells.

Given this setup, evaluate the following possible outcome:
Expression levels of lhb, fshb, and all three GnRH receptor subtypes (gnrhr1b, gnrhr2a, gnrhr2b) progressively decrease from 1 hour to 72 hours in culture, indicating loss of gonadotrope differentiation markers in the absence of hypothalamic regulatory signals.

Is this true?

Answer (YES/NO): NO